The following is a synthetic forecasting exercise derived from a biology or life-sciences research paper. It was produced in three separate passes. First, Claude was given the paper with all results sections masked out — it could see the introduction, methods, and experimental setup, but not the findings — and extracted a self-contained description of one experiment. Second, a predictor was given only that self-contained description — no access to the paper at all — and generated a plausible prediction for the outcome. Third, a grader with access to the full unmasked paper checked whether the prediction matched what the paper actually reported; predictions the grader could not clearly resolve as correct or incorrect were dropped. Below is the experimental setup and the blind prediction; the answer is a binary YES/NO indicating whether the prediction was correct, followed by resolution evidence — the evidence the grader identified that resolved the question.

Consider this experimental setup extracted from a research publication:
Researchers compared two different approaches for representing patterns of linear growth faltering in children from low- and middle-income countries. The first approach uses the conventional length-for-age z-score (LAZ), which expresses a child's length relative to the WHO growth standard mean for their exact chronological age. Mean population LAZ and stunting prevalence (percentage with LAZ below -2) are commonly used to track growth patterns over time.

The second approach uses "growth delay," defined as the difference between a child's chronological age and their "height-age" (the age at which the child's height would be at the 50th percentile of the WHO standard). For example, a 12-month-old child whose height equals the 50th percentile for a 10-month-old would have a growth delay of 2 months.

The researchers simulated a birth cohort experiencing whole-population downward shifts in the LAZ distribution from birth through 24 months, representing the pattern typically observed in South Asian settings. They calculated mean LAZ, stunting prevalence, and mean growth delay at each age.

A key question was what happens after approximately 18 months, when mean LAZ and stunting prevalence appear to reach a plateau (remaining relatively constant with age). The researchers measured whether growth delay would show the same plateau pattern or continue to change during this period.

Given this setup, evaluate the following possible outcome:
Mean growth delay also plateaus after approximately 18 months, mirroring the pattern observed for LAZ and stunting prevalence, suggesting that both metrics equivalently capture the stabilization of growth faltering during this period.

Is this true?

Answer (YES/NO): NO